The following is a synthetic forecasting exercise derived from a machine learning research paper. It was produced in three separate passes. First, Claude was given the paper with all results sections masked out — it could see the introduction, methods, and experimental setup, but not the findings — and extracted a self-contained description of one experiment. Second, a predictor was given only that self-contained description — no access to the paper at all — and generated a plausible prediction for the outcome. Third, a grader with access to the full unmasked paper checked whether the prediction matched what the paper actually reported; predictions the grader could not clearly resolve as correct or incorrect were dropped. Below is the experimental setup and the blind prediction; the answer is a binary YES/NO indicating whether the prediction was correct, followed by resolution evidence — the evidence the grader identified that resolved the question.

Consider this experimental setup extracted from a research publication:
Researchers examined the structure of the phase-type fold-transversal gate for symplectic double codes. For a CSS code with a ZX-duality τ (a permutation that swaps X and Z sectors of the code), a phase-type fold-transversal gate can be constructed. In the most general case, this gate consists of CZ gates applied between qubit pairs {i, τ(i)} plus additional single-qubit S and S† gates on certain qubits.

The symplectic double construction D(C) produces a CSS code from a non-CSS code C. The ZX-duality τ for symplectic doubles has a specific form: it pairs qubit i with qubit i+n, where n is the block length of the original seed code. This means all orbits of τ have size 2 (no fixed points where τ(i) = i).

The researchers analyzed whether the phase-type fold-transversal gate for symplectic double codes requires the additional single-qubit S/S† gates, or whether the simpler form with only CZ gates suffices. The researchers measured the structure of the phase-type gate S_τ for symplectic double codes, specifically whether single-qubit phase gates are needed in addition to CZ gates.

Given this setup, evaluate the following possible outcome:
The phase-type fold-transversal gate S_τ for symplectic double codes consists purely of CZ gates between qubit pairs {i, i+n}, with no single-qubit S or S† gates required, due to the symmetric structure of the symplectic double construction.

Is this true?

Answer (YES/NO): YES